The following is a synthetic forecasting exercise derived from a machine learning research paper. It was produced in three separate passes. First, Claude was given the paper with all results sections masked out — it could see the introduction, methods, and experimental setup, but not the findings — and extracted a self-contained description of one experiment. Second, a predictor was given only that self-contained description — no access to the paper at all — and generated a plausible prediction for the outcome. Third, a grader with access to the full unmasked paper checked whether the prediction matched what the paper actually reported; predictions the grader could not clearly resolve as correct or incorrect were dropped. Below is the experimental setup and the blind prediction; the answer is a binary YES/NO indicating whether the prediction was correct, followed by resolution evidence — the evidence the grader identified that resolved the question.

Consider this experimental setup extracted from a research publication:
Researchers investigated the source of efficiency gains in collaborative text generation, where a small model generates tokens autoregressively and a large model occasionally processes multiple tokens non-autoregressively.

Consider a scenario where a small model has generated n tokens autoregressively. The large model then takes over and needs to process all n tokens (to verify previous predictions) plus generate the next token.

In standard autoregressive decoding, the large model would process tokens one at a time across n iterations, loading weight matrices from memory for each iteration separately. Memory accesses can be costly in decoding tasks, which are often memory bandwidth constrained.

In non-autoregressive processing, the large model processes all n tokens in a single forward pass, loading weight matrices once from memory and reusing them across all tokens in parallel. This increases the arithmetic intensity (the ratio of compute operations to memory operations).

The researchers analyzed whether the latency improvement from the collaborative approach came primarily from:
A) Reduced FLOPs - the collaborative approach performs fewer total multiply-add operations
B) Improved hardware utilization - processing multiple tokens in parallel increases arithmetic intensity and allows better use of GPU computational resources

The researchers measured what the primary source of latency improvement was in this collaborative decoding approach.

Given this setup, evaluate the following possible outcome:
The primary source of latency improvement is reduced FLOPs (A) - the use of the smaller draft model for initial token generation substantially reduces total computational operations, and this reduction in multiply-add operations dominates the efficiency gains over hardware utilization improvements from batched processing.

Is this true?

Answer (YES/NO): NO